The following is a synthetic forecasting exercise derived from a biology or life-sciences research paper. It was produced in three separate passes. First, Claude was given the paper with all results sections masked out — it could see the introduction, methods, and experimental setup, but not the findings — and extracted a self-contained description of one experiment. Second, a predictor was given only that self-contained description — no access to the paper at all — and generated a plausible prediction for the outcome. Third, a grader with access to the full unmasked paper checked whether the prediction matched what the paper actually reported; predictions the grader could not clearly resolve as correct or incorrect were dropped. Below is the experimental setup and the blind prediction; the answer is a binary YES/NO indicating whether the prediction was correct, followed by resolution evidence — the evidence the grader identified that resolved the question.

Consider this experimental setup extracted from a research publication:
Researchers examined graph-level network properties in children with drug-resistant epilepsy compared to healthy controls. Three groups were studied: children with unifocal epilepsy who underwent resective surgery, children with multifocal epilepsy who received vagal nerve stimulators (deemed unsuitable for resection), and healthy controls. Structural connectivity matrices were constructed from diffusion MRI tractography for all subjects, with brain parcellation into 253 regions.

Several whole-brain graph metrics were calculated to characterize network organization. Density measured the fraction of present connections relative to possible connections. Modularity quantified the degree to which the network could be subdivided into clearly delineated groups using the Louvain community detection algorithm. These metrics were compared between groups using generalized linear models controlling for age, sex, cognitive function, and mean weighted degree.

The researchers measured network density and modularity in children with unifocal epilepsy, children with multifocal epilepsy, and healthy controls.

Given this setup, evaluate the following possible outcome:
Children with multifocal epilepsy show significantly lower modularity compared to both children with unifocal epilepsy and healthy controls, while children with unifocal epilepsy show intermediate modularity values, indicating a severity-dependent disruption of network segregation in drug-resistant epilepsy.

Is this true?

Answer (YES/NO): NO